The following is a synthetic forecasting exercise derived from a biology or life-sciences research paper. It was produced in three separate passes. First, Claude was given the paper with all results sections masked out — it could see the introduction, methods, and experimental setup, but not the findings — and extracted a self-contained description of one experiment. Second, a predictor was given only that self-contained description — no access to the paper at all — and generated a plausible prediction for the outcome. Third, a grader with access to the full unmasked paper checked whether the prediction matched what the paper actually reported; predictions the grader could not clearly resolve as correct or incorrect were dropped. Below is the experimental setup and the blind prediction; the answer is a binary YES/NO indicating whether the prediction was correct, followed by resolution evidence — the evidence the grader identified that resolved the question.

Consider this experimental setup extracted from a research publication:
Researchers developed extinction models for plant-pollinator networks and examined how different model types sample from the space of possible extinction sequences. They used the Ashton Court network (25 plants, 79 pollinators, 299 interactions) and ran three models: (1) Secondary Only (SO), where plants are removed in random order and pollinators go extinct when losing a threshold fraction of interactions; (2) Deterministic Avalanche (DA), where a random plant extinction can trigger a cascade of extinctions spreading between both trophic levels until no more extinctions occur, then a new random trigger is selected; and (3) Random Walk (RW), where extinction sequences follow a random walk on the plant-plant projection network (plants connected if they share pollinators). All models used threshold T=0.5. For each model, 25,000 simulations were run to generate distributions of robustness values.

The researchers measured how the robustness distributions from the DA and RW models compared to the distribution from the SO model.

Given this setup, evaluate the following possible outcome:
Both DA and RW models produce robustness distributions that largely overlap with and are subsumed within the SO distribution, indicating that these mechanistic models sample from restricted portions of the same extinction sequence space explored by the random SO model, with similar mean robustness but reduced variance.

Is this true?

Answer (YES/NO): NO